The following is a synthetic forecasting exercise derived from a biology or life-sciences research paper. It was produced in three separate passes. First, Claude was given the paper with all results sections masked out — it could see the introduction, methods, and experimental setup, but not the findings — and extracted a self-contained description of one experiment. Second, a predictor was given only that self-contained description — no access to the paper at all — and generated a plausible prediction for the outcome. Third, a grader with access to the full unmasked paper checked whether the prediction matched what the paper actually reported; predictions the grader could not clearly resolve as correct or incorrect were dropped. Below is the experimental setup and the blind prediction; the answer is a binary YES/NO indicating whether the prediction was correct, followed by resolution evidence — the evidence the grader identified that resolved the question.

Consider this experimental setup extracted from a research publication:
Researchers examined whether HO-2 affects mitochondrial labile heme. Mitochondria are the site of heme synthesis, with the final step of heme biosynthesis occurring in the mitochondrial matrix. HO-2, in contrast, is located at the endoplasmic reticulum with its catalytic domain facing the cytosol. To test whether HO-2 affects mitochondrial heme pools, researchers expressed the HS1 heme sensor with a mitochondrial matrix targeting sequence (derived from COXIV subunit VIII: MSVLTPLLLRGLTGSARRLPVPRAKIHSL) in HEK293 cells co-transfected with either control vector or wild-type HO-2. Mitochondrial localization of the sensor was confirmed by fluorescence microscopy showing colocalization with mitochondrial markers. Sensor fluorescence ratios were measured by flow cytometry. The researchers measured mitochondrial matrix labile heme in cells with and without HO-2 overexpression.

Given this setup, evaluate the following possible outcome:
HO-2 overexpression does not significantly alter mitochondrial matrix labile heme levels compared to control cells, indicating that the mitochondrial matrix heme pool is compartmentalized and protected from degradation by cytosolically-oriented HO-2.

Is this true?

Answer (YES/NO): YES